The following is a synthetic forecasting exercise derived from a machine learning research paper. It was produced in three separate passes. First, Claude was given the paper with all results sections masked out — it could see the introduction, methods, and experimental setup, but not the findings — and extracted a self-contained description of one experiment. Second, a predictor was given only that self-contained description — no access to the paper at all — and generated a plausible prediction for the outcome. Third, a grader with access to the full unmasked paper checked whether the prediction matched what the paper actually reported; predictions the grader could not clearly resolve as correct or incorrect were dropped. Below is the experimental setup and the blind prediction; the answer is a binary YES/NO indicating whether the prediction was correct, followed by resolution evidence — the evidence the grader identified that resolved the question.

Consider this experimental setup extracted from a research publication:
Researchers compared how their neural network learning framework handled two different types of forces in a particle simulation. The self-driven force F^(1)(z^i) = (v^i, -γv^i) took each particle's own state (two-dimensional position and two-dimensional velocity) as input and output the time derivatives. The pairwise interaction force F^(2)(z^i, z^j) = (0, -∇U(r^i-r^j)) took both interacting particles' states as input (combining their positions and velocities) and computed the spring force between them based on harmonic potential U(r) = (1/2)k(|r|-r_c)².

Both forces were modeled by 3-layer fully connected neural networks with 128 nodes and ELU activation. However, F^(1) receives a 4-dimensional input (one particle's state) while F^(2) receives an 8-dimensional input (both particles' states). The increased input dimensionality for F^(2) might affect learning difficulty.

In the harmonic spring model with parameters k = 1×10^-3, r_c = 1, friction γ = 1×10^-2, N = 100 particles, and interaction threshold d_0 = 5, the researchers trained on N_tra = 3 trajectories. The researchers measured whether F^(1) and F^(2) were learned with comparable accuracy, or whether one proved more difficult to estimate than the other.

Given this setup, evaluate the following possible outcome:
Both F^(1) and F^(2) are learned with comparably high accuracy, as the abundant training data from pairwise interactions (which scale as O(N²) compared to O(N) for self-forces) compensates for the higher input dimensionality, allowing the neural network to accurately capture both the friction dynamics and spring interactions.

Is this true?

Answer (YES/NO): NO